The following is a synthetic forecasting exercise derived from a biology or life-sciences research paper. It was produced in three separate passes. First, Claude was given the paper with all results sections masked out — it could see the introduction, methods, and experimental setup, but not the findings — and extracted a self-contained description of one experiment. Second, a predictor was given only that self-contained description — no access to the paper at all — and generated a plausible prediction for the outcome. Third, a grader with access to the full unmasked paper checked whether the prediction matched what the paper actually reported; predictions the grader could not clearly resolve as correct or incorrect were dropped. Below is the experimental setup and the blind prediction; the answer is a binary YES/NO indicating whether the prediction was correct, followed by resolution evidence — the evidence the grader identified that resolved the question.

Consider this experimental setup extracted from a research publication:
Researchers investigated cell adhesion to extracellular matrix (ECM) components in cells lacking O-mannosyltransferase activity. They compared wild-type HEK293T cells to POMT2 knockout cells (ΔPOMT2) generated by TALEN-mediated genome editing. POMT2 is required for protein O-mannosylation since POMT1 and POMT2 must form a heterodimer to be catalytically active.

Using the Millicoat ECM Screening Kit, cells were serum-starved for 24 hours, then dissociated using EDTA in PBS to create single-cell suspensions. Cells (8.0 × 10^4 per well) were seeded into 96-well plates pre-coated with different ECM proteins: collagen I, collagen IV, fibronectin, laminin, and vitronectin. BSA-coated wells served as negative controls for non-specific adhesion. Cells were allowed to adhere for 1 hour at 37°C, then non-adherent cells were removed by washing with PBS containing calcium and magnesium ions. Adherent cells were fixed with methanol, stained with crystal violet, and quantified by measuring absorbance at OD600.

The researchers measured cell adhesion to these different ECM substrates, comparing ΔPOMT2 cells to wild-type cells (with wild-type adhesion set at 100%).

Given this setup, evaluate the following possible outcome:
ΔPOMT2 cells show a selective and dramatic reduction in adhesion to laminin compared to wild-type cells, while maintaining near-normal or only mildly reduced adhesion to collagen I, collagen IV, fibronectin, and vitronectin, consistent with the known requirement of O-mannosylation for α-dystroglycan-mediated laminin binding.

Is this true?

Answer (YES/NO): NO